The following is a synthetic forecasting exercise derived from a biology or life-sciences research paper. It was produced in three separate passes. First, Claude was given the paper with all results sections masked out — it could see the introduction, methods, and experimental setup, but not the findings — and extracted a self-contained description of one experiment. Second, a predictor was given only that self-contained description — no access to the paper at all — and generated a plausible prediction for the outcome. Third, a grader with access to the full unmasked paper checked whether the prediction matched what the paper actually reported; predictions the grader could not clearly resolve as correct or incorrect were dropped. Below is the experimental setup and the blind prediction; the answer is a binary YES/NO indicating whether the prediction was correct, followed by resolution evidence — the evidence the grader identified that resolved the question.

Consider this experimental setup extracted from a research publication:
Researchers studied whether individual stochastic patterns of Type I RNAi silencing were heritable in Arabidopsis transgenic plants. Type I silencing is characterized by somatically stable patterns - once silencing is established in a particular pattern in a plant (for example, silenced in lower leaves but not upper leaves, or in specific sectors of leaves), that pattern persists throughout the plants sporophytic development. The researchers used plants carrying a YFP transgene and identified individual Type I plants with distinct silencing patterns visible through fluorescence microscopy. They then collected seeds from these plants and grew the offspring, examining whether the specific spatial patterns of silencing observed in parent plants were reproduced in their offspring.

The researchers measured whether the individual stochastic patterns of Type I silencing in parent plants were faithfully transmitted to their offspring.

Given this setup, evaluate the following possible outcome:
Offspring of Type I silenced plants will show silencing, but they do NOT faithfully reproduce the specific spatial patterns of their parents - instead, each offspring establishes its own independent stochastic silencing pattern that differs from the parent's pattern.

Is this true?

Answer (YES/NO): YES